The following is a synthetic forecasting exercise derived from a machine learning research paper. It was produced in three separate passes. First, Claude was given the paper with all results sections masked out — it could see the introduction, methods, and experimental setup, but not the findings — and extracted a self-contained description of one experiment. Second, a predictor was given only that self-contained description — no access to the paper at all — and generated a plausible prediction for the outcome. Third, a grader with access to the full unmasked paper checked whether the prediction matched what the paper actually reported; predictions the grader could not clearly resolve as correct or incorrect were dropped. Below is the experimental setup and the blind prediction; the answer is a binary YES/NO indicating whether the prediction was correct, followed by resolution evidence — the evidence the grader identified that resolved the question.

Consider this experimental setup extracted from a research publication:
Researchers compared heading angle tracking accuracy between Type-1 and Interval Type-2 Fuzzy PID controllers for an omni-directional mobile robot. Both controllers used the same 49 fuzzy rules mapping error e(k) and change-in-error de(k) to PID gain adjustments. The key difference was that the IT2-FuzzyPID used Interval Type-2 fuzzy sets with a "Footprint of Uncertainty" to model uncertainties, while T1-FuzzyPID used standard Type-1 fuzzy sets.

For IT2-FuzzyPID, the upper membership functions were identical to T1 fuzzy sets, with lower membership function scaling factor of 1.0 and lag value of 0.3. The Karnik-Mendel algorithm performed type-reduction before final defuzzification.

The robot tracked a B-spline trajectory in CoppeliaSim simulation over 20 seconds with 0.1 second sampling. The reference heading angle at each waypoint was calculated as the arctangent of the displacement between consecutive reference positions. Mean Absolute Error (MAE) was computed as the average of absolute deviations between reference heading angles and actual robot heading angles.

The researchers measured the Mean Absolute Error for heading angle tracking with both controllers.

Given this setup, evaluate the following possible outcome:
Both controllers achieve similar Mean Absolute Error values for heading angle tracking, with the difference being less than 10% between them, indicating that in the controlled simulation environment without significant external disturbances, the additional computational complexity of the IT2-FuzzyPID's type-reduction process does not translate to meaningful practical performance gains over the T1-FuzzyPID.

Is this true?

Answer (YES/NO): YES